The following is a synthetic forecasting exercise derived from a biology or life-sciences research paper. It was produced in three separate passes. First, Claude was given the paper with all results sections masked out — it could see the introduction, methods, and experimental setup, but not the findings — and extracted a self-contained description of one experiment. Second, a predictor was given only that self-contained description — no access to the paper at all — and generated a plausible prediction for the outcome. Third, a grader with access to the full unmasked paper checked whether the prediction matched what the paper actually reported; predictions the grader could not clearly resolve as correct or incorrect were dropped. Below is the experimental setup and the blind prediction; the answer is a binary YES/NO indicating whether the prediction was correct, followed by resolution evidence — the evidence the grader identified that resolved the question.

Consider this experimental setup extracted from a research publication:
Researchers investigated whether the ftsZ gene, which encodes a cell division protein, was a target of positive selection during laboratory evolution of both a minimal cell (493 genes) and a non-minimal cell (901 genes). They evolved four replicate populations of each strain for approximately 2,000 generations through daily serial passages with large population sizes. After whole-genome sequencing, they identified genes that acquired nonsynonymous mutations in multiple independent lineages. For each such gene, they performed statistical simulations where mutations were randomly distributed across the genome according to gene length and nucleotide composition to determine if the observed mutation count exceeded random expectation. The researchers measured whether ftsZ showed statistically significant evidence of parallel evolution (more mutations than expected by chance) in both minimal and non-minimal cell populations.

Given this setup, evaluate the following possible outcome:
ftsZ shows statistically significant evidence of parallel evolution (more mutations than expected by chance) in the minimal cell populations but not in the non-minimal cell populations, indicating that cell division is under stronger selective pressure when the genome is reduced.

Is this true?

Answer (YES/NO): NO